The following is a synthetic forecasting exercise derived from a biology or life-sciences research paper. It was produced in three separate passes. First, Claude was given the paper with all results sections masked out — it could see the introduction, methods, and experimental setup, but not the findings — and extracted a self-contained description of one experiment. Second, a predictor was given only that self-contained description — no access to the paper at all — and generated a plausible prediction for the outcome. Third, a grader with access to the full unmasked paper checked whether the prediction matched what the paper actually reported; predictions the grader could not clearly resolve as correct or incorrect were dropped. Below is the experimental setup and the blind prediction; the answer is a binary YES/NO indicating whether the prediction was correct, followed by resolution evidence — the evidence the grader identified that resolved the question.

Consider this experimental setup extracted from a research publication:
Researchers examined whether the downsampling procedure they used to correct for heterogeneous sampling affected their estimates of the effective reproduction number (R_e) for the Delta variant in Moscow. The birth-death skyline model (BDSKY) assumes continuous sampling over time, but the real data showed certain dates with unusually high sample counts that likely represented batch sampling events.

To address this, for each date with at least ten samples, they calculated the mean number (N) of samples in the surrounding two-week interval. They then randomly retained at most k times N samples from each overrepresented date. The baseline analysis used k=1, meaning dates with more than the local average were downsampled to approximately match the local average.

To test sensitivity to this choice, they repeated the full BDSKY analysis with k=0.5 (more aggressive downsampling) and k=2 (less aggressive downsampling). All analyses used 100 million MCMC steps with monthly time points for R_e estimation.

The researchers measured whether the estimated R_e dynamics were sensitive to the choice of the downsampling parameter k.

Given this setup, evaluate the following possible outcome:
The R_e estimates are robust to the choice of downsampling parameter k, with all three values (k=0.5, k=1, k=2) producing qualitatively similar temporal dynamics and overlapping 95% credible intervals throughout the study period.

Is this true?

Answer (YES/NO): YES